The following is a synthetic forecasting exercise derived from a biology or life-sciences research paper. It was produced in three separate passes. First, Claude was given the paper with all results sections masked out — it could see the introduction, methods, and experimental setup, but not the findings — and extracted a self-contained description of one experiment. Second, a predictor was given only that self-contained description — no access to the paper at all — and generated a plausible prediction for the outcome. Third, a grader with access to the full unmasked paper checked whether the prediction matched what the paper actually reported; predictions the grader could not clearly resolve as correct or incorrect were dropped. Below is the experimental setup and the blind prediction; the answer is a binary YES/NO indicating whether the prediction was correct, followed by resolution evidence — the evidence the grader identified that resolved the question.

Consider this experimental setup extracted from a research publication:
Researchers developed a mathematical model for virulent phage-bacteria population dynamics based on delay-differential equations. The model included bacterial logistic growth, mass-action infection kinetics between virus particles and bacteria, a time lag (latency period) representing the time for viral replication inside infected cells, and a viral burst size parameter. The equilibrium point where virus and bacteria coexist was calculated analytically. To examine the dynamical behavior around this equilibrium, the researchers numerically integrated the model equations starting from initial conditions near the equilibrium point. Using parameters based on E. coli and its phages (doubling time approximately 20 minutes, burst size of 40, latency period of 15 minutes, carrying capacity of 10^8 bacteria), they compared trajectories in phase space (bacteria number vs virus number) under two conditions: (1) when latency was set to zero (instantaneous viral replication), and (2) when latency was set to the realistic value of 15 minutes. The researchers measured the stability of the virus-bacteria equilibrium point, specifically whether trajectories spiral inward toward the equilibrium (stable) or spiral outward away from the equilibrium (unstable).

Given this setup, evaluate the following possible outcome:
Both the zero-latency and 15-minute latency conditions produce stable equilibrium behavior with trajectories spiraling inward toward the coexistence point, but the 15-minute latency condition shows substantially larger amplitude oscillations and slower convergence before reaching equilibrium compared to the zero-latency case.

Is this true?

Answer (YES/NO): NO